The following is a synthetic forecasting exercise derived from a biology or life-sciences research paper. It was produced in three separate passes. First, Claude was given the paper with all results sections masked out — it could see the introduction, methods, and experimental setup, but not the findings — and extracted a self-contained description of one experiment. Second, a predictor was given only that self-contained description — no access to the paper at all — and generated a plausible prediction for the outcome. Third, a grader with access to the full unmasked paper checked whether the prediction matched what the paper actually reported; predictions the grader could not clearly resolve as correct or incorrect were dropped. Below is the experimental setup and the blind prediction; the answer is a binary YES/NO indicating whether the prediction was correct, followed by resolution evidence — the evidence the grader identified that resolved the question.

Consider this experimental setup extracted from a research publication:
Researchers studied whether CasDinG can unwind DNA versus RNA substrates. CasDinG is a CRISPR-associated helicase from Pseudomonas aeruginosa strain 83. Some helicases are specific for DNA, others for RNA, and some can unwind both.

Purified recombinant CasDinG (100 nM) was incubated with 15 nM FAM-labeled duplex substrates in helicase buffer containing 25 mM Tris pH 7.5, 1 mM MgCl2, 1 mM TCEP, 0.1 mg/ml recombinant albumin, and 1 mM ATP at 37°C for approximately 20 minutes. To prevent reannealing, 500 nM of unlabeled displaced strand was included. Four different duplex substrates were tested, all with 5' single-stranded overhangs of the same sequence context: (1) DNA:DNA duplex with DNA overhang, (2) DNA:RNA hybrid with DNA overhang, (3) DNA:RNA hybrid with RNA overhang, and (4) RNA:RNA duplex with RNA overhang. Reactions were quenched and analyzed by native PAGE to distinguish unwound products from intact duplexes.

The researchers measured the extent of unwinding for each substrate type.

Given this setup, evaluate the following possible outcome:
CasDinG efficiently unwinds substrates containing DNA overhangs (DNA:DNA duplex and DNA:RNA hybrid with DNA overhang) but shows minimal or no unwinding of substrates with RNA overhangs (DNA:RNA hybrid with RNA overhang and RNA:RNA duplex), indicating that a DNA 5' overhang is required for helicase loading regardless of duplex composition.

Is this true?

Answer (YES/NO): YES